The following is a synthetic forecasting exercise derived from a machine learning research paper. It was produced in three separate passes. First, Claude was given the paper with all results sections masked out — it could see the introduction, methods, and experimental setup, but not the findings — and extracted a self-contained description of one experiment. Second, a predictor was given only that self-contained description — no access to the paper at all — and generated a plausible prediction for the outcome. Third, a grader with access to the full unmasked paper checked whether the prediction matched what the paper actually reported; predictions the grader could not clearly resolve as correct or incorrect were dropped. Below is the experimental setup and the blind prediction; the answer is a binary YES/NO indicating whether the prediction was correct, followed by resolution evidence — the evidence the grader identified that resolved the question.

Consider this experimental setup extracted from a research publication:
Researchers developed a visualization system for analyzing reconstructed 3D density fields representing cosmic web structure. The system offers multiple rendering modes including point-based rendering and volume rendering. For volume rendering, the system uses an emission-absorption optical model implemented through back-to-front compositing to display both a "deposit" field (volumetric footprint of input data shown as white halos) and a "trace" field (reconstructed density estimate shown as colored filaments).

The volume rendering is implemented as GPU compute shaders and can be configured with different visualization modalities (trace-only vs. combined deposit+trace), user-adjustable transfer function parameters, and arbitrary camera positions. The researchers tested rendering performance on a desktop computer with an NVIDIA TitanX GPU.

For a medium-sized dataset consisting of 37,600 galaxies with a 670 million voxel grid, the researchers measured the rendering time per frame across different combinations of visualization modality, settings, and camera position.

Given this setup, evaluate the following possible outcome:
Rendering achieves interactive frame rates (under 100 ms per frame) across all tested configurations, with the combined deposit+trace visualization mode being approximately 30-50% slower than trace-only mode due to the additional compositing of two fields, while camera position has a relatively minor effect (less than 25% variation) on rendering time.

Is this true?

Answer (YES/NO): NO